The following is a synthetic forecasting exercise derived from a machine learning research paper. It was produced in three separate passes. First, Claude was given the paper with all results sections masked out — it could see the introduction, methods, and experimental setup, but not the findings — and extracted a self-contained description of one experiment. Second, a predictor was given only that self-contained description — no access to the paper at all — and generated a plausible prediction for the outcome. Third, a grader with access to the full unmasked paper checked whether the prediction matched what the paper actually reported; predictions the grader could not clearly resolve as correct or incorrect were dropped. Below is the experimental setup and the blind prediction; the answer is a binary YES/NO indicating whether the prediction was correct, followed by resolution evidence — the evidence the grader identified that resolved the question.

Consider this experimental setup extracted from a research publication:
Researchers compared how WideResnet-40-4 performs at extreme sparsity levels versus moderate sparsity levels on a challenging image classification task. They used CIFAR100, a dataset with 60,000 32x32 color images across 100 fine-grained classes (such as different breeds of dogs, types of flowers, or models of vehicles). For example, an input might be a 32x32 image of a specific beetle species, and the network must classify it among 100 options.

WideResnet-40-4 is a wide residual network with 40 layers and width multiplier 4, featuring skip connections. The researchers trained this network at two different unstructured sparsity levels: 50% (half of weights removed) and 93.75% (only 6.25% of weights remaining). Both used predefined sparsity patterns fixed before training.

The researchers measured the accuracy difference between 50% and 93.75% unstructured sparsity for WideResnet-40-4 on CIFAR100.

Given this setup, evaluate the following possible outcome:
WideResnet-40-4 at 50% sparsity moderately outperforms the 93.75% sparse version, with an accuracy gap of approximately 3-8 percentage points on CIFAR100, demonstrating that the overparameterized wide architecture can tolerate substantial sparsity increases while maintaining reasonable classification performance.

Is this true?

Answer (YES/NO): YES